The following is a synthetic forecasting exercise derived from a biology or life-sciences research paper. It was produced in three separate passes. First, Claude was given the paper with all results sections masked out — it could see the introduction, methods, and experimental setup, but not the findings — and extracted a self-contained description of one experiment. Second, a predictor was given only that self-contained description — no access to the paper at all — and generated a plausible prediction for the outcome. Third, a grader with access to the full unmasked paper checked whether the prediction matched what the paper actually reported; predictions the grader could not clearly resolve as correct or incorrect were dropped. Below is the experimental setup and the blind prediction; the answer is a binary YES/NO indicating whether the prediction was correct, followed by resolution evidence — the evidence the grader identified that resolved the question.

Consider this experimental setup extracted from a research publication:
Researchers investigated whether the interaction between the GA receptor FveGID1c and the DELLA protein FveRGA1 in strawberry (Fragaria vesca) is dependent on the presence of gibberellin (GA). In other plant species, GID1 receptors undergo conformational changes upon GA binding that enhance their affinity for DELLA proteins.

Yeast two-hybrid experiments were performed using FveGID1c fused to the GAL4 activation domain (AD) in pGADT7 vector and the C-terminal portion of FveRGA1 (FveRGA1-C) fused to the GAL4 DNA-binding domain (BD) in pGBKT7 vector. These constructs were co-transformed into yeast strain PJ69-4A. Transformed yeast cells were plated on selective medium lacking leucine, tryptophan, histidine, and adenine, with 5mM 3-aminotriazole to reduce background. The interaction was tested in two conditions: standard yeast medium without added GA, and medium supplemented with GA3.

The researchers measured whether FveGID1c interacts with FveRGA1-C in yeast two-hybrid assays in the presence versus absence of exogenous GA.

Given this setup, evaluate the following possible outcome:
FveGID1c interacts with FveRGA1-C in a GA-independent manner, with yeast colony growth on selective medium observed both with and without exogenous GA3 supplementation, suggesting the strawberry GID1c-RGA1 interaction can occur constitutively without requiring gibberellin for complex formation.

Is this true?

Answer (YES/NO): NO